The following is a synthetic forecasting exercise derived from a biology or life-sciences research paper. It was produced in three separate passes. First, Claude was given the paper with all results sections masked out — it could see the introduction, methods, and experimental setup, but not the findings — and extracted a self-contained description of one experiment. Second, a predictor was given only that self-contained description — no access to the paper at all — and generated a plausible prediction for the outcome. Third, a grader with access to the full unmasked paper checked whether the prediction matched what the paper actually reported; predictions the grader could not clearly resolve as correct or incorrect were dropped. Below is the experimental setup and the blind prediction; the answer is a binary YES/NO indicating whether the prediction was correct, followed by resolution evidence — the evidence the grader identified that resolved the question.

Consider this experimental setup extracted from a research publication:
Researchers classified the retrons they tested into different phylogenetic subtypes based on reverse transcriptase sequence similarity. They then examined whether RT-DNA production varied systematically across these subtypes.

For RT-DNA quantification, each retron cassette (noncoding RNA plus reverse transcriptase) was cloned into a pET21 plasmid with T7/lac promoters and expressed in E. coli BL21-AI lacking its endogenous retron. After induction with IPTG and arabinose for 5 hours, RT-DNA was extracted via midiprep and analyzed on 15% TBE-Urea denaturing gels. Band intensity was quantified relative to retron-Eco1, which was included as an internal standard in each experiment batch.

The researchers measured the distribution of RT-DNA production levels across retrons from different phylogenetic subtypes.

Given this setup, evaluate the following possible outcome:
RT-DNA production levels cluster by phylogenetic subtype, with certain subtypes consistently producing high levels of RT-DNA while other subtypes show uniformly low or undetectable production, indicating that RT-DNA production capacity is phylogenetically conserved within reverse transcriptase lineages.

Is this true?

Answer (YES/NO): YES